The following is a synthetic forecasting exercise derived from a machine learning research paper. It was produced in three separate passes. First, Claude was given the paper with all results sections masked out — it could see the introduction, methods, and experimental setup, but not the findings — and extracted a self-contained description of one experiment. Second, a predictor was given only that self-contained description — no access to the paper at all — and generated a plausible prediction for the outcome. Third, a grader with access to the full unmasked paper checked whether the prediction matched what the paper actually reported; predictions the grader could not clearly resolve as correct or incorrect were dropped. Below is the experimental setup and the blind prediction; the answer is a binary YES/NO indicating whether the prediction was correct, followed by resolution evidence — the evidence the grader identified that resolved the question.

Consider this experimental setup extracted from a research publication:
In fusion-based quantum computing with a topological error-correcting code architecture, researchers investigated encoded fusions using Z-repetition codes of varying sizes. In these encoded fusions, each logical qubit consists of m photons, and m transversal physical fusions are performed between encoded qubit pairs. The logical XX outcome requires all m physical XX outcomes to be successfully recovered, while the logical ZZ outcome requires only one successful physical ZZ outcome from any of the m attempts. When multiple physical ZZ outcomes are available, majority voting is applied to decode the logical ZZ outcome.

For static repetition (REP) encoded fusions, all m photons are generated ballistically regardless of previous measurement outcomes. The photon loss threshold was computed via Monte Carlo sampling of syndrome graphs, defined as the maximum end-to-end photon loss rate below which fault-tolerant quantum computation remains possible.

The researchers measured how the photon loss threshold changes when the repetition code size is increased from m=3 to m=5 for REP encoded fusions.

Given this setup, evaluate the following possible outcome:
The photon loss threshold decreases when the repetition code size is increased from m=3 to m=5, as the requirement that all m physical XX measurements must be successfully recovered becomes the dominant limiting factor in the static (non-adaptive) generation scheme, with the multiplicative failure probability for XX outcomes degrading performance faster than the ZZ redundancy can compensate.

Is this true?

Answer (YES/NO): NO